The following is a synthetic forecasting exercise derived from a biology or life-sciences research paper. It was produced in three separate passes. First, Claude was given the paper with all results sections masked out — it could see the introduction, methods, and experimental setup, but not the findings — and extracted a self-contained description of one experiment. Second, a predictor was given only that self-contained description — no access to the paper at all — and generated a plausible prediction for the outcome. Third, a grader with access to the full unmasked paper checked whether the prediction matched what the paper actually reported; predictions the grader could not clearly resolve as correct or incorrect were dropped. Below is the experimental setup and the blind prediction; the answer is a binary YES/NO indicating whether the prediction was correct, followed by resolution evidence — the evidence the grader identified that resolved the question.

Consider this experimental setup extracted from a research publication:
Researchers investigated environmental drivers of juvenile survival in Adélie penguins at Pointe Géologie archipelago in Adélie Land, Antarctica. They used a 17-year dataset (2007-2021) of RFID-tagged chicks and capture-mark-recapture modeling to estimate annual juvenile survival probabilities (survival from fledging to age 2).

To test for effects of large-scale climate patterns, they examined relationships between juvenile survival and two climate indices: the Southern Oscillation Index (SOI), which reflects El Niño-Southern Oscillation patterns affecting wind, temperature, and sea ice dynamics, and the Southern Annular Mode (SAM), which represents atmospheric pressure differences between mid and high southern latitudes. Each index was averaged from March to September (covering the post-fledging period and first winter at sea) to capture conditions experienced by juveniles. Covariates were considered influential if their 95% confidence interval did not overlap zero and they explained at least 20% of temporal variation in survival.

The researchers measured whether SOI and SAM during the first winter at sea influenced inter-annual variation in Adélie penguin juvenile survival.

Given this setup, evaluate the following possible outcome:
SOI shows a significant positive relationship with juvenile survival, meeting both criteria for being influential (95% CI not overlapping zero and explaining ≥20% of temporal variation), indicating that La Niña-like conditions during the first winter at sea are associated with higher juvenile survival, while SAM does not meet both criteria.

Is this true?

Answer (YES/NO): NO